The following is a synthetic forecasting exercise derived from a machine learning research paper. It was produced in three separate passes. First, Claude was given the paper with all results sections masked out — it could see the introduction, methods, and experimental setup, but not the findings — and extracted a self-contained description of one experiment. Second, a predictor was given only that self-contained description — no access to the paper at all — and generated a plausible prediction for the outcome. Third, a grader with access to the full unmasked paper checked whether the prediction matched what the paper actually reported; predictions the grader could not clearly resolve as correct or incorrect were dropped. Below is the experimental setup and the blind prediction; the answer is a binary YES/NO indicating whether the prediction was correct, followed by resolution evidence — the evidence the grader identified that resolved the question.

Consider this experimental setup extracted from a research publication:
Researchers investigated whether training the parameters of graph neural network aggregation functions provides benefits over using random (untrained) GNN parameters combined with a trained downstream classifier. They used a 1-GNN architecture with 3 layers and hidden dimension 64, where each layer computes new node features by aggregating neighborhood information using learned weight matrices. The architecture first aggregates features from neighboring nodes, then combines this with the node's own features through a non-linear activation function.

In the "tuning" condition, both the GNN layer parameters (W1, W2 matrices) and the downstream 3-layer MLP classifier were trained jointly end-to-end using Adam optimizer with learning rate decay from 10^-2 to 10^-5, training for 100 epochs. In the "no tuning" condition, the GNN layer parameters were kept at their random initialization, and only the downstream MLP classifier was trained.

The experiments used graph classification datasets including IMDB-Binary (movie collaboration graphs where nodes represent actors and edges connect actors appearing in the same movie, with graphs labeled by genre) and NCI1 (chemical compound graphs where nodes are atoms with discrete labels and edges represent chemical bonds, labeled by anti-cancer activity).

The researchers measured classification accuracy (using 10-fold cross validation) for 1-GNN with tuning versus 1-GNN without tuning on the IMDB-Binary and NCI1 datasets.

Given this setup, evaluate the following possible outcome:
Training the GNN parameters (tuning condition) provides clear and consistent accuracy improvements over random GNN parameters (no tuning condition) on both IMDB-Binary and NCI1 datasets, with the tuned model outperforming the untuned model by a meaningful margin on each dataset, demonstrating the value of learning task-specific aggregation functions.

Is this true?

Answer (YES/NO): NO